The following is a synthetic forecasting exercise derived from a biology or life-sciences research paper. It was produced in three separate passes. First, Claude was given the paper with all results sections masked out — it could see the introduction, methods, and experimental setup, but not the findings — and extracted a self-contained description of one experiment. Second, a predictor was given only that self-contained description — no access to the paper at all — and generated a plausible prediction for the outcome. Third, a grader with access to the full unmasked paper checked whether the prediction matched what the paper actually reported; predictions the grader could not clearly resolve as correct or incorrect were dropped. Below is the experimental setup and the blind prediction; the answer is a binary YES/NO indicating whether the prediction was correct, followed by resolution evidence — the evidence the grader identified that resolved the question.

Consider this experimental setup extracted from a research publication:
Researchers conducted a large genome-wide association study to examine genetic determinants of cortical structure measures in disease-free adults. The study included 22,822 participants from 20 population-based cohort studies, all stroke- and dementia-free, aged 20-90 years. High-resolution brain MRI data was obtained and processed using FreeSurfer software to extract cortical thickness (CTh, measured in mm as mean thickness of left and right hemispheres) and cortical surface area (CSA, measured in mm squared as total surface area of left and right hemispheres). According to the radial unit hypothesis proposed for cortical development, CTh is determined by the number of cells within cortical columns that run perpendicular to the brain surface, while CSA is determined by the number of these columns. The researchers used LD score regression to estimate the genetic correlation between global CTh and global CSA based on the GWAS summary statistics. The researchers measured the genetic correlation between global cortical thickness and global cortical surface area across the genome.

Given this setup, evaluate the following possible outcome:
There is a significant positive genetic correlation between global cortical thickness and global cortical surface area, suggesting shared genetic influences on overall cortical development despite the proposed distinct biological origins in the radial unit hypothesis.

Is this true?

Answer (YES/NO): NO